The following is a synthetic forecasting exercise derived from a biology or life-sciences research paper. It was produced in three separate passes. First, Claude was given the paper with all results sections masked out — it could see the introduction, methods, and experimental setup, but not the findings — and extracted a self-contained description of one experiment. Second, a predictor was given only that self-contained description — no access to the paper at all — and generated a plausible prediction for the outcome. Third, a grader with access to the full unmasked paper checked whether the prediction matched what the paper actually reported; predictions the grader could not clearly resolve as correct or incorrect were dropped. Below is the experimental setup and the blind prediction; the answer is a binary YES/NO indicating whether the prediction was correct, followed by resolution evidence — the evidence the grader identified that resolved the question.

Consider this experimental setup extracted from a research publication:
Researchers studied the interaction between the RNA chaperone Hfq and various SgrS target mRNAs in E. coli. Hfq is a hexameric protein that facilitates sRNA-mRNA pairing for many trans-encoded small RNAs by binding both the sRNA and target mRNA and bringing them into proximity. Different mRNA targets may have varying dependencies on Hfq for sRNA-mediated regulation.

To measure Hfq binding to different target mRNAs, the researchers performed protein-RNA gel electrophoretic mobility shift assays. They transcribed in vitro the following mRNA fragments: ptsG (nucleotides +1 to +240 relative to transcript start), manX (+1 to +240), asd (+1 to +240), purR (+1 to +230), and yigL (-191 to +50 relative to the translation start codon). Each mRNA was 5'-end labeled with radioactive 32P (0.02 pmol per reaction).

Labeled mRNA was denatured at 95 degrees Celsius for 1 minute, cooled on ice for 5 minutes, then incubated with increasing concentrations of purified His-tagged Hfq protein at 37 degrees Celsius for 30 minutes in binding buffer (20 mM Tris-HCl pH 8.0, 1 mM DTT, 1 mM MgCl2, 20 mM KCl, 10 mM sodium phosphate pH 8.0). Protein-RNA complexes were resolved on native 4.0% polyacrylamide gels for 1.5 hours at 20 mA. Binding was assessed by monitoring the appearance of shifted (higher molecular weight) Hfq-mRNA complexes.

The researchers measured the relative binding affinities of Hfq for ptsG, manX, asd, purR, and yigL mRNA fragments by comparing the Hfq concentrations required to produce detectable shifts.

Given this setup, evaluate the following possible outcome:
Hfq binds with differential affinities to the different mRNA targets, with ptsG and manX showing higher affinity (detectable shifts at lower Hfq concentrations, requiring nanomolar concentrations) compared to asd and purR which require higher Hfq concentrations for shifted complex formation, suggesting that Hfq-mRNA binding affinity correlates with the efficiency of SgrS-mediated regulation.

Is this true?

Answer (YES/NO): NO